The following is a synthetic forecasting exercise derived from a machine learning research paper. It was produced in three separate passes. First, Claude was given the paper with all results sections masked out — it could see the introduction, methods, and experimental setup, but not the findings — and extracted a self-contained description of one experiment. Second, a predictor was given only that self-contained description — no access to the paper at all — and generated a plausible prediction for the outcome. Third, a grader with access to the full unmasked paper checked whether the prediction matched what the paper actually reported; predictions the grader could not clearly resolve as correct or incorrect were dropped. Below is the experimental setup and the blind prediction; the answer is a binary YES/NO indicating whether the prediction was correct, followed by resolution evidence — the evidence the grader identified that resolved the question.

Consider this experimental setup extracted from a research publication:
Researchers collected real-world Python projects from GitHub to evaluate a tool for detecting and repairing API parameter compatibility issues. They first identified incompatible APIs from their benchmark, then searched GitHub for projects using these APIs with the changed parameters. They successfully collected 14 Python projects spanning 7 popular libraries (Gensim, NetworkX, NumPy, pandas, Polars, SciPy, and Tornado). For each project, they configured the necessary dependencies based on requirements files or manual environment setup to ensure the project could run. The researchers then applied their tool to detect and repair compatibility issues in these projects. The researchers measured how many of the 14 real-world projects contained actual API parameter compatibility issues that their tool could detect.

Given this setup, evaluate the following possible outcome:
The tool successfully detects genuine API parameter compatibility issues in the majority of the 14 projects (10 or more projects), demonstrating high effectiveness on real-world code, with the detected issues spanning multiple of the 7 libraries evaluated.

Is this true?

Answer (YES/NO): YES